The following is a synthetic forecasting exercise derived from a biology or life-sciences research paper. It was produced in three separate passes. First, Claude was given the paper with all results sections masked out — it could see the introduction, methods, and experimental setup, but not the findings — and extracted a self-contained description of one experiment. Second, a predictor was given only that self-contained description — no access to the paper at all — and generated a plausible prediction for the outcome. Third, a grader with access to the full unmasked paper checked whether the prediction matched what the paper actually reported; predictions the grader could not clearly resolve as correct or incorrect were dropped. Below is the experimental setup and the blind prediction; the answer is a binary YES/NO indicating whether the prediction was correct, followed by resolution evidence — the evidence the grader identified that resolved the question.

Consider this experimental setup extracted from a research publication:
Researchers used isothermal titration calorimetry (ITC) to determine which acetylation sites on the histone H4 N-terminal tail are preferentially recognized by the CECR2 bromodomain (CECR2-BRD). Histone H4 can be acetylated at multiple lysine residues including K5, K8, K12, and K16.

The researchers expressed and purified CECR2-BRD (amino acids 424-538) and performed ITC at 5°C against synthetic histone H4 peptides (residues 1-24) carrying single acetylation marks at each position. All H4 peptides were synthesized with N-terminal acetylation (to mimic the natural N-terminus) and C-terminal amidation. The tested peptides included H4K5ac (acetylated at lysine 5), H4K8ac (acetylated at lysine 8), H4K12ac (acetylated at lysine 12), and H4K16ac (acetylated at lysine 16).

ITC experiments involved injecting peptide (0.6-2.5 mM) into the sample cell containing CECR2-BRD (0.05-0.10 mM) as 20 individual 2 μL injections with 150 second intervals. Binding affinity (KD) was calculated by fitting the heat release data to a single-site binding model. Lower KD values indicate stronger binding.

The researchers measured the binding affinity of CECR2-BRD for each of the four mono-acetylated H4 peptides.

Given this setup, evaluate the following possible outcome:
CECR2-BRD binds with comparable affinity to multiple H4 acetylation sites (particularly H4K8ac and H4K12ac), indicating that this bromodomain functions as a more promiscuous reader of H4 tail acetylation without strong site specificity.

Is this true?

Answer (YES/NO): NO